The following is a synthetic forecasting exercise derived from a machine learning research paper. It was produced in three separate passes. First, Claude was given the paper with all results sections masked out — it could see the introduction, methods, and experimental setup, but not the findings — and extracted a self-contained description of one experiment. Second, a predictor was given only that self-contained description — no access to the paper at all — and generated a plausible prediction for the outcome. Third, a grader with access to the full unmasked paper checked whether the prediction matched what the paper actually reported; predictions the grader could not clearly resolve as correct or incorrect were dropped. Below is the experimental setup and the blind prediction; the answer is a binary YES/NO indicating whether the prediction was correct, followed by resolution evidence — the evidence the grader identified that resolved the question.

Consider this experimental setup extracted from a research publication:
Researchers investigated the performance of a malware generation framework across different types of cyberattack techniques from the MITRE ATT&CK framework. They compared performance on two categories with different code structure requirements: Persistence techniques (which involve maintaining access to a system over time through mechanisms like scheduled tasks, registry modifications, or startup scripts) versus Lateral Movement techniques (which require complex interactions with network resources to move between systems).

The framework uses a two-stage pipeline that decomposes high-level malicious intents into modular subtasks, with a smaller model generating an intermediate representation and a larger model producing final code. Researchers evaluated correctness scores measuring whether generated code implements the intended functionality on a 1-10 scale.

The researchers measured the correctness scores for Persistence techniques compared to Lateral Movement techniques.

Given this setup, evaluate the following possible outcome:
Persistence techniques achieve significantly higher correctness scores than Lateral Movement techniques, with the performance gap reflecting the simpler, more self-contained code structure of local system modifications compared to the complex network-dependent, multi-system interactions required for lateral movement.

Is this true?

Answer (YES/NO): YES